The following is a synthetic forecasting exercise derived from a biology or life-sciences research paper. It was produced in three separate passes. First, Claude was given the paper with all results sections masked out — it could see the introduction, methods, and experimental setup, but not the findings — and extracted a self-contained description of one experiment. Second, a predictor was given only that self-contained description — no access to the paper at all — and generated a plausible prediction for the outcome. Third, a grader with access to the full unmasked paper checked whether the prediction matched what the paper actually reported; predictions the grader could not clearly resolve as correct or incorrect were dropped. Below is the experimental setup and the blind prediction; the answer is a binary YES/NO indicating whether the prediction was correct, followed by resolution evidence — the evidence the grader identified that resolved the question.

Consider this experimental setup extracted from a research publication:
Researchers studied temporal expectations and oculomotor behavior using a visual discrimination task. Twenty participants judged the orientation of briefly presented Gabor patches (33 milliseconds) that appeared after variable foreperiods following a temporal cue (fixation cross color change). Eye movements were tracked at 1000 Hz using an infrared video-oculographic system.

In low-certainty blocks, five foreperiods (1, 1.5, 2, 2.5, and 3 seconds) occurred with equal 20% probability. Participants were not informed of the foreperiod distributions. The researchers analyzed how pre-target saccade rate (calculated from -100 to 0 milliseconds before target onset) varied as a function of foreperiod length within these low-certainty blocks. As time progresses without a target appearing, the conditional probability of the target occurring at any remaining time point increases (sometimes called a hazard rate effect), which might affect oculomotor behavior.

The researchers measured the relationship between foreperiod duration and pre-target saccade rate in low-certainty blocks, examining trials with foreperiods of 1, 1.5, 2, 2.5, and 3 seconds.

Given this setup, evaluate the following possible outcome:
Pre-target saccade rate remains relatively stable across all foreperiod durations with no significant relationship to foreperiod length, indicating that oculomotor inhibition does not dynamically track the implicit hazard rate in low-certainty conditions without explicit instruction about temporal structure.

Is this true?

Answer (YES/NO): NO